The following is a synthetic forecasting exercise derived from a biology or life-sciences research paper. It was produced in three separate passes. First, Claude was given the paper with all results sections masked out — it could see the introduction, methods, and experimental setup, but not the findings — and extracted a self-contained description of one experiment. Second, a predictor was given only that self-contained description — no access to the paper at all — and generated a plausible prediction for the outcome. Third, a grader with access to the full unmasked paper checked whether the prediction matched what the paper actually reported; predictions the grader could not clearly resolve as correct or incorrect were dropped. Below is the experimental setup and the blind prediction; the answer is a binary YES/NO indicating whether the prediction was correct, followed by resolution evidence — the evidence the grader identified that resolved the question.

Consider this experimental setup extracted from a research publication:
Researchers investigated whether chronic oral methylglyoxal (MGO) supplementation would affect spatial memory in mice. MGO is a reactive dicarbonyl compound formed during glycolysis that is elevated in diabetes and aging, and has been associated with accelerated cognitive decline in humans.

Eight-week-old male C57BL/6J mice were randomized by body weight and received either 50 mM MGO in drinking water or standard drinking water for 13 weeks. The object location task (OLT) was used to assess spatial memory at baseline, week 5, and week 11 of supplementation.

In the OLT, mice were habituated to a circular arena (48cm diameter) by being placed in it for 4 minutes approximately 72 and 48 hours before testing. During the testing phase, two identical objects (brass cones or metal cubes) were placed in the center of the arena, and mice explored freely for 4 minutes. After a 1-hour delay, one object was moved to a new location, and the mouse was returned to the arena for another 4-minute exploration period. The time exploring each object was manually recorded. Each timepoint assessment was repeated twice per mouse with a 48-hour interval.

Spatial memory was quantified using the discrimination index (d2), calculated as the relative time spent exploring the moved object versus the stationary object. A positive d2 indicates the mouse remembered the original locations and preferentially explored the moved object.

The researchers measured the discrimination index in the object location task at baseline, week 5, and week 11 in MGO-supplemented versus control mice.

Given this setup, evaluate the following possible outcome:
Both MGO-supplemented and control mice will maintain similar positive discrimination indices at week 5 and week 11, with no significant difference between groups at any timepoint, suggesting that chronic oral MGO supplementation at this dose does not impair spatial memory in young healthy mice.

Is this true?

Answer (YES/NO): YES